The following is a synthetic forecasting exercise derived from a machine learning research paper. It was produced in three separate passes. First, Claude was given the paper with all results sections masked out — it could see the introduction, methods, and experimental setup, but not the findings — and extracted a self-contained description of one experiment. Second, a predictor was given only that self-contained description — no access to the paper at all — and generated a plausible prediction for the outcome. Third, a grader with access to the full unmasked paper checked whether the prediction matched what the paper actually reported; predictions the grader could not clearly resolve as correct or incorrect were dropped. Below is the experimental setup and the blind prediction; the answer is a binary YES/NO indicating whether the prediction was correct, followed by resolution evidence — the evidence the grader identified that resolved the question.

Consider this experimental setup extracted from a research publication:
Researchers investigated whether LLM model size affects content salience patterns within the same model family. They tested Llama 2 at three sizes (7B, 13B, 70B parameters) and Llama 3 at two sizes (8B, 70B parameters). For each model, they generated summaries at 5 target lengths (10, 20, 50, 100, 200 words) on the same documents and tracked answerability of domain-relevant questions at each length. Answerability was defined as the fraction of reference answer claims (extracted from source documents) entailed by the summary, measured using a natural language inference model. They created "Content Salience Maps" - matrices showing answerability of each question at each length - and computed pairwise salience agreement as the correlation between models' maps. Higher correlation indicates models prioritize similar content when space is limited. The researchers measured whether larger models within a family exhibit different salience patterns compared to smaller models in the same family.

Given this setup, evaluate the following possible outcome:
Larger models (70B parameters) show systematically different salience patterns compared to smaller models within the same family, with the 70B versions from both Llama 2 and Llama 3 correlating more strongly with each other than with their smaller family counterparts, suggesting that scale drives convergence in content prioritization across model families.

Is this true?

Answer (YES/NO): NO